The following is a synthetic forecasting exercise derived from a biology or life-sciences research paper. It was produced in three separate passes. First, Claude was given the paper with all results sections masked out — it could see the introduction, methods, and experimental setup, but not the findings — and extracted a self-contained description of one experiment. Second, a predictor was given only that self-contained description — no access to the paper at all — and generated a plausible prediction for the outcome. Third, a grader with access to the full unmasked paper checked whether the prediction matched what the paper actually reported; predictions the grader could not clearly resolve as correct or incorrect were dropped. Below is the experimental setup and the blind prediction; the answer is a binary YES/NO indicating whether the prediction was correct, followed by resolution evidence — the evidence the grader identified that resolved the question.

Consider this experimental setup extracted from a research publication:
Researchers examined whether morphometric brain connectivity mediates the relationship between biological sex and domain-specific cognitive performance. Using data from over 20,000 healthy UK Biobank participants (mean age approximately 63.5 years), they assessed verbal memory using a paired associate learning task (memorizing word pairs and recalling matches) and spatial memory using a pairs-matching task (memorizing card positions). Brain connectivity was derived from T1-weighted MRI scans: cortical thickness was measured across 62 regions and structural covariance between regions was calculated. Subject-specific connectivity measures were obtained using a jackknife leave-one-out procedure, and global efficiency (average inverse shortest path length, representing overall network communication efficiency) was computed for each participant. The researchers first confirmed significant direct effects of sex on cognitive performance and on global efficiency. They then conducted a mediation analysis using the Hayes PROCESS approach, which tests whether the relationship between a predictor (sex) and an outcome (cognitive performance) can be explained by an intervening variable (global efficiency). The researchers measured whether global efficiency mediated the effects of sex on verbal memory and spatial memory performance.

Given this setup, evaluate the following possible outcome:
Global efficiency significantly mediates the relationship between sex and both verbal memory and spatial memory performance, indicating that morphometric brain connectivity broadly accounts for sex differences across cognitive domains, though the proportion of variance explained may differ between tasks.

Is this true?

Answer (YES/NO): YES